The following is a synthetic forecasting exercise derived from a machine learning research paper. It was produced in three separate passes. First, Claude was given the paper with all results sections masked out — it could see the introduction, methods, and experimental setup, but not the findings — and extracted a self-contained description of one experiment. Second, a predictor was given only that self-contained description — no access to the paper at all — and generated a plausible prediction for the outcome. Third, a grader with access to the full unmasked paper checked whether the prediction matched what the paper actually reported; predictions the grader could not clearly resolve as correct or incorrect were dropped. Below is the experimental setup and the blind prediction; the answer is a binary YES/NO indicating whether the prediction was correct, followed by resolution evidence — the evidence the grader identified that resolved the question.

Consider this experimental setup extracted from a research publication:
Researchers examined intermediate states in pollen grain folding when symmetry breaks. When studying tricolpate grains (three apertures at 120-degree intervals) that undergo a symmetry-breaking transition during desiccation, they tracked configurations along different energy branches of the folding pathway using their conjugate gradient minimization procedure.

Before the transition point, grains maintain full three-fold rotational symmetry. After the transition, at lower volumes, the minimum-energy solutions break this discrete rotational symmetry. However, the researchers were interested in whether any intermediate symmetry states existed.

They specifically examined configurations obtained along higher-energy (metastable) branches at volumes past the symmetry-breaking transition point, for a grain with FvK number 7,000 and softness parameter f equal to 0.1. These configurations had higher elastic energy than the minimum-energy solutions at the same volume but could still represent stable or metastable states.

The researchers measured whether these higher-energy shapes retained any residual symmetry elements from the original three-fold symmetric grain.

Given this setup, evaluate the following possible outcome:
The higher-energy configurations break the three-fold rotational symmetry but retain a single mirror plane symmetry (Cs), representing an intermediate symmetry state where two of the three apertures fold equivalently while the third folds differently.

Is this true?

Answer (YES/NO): YES